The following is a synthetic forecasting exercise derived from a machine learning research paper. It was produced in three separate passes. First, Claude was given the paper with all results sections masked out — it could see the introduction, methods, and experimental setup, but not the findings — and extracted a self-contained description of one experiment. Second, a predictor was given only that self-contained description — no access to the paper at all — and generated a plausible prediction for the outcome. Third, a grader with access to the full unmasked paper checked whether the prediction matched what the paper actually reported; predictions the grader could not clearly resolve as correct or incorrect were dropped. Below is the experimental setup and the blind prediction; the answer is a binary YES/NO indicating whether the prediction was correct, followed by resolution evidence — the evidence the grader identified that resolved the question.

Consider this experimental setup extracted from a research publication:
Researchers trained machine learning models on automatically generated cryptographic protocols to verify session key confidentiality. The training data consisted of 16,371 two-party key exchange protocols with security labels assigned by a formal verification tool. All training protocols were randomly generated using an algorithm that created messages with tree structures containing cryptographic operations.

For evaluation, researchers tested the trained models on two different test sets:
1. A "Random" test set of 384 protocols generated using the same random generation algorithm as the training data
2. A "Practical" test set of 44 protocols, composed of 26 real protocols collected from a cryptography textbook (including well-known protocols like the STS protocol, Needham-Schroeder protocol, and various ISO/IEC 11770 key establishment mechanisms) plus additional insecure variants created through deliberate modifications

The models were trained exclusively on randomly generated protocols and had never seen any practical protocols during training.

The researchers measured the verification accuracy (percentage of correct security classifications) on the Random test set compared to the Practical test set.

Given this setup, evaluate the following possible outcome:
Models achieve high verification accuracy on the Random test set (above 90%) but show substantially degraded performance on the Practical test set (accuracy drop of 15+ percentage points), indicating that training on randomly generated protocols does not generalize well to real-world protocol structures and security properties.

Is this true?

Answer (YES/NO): NO